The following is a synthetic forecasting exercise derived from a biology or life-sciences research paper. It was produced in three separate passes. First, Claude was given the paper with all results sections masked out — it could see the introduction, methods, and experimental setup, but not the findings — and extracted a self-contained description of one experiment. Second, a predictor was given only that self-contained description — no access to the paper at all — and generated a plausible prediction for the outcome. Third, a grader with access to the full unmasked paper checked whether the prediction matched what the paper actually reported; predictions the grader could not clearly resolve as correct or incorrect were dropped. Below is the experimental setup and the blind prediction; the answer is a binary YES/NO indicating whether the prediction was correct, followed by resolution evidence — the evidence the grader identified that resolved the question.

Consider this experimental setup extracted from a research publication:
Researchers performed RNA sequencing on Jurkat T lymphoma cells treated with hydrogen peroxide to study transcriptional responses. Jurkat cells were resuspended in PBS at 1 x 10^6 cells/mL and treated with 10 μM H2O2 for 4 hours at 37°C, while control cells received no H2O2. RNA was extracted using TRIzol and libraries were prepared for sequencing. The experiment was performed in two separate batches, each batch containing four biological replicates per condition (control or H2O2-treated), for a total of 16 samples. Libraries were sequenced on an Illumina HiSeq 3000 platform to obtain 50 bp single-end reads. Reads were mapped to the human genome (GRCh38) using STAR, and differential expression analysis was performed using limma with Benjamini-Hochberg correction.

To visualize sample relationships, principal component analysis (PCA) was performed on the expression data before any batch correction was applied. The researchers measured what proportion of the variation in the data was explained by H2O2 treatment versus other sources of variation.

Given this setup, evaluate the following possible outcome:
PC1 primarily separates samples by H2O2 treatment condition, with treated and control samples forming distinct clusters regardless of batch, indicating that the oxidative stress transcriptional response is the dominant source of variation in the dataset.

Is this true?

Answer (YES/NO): NO